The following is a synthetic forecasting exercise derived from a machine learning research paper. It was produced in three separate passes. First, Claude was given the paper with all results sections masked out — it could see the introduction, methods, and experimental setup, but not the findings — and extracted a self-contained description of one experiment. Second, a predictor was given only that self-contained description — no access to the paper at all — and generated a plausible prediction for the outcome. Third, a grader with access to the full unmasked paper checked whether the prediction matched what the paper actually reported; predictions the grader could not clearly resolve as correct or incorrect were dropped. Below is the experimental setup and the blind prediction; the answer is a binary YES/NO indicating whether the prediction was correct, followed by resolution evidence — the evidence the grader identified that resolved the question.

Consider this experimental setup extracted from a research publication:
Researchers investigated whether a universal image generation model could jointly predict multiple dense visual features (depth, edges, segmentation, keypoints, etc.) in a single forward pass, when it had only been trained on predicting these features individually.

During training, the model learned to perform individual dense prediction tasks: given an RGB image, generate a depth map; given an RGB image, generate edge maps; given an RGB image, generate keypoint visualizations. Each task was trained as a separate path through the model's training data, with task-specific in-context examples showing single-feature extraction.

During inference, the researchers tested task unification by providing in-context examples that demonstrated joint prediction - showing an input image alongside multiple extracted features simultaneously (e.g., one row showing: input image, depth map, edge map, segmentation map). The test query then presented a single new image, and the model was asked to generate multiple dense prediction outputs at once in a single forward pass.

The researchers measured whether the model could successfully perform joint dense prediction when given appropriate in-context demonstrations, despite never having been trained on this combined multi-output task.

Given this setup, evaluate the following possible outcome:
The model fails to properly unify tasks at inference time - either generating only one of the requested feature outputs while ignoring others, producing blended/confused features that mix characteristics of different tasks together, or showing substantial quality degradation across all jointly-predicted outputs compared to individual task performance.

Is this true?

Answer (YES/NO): NO